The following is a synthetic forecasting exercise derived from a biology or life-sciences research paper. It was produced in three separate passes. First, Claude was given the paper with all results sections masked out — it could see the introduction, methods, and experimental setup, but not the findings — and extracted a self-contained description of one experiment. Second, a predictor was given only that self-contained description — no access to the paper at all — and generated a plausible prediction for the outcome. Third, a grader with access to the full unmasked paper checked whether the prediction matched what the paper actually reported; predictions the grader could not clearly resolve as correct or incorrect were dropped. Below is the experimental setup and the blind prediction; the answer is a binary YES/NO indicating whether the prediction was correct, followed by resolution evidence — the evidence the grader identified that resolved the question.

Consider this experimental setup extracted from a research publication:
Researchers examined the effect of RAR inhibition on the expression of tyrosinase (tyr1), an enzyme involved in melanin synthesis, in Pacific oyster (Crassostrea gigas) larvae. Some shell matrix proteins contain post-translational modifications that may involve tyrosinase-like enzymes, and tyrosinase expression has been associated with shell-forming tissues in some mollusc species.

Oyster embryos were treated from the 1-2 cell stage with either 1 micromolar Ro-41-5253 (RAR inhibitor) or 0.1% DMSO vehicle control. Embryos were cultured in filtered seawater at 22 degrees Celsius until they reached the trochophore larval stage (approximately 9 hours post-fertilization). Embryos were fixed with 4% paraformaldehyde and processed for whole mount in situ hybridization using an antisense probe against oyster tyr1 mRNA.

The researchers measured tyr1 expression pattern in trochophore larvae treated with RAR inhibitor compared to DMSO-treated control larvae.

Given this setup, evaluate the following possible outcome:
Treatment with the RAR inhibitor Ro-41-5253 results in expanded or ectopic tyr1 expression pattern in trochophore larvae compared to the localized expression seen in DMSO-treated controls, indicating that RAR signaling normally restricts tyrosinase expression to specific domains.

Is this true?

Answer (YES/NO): NO